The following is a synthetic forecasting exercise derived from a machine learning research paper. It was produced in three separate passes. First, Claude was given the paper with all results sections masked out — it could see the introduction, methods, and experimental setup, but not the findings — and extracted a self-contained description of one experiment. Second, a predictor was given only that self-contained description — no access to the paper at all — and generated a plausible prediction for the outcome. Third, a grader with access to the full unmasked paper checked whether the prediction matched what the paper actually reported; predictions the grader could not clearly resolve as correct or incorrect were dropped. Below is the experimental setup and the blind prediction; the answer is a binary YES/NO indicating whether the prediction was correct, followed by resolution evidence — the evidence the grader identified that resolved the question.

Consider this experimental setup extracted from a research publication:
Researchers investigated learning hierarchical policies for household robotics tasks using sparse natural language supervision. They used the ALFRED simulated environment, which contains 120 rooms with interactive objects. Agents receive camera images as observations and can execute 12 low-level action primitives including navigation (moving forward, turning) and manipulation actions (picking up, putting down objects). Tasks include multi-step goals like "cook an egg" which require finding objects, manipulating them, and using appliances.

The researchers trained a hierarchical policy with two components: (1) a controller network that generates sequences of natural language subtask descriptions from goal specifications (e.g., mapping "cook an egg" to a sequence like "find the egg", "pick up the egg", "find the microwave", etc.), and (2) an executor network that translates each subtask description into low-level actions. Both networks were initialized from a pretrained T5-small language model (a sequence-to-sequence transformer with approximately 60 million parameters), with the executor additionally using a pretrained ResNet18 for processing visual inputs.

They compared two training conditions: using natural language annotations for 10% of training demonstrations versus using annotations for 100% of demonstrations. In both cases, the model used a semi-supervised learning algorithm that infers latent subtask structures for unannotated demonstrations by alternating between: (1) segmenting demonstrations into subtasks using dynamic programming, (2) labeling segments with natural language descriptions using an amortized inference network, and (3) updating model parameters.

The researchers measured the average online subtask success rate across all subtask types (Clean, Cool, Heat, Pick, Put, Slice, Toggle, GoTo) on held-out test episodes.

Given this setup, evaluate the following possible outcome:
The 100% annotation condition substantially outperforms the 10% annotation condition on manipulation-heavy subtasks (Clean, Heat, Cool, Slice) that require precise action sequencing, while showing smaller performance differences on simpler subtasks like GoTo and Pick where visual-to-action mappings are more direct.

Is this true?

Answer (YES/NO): NO